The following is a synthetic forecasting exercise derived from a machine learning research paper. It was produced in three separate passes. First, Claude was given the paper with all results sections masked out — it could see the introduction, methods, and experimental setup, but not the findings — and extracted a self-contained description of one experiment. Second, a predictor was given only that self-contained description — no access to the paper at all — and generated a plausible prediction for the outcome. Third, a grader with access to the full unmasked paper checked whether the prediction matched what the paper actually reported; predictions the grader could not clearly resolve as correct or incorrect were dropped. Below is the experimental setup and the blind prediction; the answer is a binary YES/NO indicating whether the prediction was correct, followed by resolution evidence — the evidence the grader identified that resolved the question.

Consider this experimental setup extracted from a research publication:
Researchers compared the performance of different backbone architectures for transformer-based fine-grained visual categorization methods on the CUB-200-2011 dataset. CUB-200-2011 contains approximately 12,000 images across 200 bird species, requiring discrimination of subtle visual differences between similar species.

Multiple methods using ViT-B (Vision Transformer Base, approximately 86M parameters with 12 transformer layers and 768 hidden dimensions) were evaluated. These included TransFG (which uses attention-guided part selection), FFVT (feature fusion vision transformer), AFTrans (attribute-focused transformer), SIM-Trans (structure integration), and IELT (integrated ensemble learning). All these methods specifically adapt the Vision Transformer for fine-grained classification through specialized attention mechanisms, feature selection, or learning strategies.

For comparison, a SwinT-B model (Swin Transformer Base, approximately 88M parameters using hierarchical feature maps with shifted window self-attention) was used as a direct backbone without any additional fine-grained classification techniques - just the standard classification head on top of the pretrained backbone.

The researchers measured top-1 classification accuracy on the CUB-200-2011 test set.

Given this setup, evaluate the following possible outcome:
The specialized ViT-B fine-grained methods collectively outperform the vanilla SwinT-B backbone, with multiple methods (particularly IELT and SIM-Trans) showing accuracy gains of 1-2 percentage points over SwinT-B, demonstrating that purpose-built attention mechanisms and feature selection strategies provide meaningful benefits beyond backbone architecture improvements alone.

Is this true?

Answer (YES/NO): NO